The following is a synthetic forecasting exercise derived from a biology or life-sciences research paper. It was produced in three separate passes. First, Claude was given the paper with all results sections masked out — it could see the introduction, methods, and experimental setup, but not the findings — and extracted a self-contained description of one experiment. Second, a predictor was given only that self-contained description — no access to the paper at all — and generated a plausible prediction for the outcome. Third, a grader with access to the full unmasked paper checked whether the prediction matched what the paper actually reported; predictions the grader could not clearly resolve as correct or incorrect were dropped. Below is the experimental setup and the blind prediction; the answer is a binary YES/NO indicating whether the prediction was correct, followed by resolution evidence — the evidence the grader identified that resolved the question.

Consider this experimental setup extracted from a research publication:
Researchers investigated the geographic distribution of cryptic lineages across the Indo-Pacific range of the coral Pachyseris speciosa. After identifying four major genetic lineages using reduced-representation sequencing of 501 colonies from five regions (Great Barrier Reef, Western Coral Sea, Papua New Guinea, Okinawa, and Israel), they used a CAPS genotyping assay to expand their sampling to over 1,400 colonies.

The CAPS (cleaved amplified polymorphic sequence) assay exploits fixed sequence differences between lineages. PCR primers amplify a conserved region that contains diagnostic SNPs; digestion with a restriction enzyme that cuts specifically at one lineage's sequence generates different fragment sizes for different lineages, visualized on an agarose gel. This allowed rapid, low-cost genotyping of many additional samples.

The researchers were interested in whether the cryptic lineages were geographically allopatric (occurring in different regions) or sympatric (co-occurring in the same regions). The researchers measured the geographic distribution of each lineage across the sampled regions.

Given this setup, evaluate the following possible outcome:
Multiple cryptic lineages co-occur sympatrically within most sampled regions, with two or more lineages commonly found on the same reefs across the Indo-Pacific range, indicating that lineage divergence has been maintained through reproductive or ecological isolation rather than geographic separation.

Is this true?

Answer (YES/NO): YES